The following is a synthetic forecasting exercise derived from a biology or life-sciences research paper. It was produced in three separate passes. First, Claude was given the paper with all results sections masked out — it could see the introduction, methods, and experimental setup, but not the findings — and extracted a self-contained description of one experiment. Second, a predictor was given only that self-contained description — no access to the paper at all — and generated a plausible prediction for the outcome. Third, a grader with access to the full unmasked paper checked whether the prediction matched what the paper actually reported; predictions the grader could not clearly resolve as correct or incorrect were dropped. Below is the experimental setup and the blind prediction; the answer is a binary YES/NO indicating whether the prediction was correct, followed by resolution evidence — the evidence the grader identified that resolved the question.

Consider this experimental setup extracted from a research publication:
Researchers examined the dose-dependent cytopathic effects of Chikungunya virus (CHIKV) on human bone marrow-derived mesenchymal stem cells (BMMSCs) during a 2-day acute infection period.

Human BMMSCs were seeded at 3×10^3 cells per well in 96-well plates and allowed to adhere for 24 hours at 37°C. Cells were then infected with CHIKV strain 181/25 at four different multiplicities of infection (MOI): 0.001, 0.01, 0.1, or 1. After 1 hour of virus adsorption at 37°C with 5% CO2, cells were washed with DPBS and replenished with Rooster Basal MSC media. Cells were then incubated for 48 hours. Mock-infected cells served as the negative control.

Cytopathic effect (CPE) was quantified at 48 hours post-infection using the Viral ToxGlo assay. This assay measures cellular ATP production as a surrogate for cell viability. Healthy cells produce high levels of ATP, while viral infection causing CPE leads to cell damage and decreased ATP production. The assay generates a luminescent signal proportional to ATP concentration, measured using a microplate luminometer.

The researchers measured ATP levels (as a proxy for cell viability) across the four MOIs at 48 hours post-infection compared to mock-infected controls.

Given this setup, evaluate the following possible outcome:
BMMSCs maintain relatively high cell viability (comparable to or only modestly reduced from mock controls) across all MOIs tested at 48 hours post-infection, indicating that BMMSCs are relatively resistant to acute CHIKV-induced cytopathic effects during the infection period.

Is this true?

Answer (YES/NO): NO